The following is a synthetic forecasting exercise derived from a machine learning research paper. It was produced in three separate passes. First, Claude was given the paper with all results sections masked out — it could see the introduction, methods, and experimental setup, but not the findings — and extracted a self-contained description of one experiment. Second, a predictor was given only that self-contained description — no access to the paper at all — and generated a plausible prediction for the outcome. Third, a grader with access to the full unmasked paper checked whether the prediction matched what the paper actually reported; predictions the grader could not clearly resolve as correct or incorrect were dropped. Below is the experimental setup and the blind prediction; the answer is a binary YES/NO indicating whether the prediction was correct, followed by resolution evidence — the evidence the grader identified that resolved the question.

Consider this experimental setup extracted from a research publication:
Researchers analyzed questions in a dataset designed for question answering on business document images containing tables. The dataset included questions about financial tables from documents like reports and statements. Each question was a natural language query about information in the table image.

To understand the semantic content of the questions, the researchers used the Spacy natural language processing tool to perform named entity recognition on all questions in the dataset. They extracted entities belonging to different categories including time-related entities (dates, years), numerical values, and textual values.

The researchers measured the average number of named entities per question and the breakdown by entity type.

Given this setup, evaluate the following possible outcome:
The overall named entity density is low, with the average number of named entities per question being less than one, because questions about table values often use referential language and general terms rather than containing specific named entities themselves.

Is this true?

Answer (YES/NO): NO